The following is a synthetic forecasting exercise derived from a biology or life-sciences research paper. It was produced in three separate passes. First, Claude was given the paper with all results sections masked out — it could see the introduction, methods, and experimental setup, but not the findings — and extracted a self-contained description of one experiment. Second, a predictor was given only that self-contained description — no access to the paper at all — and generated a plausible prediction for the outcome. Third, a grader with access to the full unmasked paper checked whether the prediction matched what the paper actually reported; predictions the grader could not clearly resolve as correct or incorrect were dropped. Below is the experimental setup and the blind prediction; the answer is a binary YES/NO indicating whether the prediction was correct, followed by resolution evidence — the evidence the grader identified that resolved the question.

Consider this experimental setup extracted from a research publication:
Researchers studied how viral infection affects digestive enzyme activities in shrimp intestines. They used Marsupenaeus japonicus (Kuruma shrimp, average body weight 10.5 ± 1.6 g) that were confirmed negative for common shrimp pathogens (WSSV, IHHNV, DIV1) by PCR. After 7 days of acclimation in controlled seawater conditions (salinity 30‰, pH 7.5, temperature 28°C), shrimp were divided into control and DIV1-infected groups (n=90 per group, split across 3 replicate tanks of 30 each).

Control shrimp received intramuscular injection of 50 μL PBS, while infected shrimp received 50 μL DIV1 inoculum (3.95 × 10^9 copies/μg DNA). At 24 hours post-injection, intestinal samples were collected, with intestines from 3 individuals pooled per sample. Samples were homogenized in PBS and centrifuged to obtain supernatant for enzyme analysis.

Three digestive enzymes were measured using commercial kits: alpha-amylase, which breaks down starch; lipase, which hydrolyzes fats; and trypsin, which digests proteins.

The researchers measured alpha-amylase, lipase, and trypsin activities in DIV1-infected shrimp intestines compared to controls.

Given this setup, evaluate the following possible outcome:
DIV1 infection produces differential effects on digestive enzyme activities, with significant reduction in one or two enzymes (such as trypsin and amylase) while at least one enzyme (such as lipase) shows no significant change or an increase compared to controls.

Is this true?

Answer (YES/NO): NO